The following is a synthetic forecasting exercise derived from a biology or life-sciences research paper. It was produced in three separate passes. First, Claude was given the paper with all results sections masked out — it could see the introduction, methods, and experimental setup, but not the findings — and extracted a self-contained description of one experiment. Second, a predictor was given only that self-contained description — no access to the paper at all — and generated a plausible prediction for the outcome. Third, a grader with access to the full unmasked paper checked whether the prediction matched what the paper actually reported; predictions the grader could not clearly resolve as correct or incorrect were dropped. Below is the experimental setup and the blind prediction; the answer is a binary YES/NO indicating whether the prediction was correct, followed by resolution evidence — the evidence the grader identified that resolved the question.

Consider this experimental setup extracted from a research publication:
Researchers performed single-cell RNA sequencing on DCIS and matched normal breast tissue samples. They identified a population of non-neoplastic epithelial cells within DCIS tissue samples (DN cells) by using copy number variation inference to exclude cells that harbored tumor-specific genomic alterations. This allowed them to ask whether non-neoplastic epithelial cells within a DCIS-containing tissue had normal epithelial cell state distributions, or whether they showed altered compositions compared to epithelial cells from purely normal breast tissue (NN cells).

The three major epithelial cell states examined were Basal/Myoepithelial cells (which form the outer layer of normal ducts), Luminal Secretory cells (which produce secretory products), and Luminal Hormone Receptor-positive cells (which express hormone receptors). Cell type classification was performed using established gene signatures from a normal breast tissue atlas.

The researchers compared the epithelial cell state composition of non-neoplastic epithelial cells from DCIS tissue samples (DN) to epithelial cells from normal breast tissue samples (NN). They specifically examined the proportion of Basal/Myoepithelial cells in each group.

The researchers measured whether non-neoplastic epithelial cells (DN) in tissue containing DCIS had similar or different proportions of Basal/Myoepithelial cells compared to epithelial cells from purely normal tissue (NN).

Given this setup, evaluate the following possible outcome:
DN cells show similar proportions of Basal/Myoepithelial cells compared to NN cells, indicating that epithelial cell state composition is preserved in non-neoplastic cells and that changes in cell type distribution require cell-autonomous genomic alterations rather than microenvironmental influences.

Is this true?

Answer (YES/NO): YES